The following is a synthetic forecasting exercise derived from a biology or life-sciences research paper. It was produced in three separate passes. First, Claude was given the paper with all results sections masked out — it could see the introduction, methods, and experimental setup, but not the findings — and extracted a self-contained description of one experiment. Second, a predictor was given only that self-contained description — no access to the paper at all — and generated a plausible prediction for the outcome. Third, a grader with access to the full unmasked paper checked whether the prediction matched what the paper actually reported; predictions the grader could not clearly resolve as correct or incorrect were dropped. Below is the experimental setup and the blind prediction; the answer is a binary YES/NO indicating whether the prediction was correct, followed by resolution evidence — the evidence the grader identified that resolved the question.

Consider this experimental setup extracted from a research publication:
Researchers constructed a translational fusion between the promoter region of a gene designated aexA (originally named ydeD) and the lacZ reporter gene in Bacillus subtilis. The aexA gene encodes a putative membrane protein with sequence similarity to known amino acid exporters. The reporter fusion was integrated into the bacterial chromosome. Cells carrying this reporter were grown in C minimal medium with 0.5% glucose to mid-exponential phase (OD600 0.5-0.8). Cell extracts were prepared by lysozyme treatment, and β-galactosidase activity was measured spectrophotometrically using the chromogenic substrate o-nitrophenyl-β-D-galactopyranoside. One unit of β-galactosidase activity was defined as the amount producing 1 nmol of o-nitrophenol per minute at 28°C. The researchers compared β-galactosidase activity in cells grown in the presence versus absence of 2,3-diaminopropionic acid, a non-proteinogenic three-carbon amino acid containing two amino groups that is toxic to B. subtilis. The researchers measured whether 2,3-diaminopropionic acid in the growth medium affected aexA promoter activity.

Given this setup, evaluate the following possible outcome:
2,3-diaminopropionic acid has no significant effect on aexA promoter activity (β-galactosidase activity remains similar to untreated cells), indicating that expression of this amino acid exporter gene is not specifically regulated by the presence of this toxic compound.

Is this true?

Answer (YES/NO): NO